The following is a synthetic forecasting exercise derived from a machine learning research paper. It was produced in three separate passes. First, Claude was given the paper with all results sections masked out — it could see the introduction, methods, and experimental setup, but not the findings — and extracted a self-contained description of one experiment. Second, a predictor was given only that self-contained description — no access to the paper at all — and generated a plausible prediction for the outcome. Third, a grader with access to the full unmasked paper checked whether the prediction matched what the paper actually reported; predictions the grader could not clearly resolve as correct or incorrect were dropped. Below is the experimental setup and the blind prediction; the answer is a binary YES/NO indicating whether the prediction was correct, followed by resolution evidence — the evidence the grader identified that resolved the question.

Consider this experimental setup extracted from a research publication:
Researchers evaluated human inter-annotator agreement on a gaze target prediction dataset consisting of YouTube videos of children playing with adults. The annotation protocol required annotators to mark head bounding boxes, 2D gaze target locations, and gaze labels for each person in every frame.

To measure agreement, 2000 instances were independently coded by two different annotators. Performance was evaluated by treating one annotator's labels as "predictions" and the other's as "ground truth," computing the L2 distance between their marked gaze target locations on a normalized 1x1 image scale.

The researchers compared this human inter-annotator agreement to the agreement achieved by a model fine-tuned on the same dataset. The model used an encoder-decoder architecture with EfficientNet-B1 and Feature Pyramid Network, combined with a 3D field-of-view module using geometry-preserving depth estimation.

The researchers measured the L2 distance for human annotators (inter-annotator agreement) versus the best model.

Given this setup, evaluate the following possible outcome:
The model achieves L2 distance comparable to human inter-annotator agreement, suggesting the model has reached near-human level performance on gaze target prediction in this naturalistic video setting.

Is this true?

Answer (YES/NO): NO